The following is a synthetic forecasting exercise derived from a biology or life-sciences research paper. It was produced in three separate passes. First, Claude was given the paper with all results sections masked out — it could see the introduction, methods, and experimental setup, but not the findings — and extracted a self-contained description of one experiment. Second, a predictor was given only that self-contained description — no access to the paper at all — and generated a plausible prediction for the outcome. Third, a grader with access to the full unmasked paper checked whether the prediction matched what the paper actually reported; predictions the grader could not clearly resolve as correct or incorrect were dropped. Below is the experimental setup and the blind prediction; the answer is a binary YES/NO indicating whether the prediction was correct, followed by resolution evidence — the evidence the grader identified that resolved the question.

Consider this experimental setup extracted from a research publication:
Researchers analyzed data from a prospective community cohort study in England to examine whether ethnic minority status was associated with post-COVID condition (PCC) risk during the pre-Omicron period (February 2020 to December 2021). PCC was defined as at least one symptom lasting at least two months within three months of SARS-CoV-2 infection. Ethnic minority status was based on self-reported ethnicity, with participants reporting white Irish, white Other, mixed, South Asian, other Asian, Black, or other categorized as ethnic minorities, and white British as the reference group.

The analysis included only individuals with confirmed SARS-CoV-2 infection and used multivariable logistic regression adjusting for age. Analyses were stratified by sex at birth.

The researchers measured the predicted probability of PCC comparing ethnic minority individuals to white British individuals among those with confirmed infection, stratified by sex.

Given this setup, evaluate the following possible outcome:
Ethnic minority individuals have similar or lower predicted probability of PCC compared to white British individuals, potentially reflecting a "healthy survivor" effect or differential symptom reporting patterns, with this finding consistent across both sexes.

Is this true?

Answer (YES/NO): NO